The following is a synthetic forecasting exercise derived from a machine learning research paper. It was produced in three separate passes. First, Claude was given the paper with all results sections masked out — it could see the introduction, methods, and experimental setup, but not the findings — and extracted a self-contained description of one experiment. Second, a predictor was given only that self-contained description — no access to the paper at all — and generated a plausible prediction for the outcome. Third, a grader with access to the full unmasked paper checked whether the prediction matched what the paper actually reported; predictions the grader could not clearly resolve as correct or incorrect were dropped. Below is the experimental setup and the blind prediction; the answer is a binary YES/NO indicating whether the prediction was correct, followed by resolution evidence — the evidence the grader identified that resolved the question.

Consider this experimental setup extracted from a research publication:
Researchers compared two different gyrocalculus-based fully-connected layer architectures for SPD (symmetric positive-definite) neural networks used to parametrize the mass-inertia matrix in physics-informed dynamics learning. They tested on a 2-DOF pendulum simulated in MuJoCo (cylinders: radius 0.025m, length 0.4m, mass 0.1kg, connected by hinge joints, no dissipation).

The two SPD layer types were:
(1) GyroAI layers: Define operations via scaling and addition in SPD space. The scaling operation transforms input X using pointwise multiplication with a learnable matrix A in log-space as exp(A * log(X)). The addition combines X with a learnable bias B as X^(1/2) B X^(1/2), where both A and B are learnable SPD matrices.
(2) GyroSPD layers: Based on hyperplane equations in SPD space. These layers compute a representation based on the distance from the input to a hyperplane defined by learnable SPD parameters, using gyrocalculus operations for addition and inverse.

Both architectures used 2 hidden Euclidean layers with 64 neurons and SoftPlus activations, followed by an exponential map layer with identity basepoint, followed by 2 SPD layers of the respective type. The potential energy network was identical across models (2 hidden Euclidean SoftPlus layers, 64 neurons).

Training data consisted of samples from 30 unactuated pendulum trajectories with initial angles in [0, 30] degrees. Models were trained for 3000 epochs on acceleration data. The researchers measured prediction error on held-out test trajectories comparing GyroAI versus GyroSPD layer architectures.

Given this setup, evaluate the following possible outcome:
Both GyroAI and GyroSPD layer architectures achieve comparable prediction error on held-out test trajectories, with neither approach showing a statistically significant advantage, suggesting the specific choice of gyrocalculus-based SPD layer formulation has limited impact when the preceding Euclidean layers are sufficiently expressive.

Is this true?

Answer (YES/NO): YES